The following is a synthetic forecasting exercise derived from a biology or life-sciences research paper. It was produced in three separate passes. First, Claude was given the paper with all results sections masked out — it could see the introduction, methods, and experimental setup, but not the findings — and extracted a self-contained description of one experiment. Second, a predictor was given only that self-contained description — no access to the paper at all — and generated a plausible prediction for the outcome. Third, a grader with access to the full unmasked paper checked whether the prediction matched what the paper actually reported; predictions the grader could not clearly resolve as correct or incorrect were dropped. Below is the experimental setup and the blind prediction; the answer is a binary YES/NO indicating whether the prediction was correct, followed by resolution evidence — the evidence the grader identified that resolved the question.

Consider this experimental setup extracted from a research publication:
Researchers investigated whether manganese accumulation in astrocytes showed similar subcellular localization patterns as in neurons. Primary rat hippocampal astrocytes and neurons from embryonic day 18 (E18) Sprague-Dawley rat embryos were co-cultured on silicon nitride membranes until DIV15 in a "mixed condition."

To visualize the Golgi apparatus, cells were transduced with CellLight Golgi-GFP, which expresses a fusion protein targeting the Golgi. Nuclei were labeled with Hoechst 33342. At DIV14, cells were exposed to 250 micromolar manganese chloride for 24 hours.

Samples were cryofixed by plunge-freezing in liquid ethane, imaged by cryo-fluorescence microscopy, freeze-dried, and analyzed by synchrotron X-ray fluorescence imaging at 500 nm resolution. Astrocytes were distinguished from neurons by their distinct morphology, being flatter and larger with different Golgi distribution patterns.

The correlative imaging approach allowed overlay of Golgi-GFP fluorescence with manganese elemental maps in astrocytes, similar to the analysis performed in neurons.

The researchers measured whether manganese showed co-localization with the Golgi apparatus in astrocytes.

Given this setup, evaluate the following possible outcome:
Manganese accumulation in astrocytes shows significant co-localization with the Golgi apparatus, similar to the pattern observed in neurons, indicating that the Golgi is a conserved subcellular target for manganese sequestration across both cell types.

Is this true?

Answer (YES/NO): YES